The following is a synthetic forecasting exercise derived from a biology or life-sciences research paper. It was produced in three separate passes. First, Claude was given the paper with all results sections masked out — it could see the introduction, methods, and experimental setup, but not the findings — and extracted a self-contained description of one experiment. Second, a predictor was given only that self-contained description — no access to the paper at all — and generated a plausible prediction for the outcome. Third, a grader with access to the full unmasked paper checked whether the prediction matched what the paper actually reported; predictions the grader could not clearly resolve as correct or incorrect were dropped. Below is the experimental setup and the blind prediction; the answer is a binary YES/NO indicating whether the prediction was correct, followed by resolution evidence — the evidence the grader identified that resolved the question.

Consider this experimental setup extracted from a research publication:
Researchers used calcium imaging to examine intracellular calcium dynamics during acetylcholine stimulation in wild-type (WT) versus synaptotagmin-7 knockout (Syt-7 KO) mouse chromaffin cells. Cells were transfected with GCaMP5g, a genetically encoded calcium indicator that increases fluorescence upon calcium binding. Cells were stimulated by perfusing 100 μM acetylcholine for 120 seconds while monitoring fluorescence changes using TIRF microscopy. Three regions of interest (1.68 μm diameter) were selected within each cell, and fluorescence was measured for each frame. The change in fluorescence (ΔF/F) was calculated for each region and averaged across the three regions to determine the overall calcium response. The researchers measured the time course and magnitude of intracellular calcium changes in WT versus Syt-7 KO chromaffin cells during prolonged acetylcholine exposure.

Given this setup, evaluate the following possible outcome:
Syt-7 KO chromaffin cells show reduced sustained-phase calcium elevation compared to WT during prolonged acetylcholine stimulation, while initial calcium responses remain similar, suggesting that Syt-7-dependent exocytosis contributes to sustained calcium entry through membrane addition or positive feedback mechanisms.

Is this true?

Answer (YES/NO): NO